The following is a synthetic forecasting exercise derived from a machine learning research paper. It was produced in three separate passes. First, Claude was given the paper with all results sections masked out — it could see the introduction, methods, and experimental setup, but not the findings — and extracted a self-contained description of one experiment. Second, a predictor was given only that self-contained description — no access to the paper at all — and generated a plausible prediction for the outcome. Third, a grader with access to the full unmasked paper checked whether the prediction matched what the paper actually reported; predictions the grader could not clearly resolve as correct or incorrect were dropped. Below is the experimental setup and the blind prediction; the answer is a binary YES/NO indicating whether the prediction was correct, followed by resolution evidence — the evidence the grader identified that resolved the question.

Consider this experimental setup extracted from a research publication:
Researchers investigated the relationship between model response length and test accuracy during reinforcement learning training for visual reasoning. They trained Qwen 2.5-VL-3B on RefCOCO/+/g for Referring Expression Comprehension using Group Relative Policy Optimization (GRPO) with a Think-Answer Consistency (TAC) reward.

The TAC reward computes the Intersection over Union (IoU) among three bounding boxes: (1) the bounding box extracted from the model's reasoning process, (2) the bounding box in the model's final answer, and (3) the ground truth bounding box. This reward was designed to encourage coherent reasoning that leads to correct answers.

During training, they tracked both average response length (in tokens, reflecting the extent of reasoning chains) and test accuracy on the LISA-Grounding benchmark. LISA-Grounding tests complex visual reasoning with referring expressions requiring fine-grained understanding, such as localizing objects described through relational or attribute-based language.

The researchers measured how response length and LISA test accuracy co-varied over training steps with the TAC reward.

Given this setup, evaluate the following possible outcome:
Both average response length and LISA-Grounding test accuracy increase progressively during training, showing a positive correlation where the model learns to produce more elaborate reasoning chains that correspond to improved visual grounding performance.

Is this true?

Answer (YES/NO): NO